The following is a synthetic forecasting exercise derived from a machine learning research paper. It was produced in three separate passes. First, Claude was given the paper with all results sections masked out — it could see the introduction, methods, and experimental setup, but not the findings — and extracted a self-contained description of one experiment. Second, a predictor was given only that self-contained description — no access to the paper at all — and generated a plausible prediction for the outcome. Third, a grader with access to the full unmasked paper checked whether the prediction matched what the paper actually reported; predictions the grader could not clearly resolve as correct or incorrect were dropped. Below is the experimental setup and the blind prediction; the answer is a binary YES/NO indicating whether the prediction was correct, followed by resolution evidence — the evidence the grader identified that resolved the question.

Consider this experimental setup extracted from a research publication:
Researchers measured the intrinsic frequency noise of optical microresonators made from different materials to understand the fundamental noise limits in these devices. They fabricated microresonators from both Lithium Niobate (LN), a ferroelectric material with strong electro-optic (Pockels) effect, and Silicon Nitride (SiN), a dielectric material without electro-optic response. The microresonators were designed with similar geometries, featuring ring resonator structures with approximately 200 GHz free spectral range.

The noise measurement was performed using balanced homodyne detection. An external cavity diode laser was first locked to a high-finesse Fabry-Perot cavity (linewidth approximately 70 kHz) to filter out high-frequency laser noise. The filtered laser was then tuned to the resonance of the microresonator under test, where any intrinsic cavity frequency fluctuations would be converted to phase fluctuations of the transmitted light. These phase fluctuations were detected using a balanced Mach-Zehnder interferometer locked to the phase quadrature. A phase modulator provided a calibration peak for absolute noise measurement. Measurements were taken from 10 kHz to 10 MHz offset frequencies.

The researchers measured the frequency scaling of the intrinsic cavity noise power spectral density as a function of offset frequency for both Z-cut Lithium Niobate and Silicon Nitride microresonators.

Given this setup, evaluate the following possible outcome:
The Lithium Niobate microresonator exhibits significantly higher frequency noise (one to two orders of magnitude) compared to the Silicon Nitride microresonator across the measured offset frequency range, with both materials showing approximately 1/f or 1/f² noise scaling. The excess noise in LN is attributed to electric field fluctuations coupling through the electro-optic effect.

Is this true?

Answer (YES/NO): NO